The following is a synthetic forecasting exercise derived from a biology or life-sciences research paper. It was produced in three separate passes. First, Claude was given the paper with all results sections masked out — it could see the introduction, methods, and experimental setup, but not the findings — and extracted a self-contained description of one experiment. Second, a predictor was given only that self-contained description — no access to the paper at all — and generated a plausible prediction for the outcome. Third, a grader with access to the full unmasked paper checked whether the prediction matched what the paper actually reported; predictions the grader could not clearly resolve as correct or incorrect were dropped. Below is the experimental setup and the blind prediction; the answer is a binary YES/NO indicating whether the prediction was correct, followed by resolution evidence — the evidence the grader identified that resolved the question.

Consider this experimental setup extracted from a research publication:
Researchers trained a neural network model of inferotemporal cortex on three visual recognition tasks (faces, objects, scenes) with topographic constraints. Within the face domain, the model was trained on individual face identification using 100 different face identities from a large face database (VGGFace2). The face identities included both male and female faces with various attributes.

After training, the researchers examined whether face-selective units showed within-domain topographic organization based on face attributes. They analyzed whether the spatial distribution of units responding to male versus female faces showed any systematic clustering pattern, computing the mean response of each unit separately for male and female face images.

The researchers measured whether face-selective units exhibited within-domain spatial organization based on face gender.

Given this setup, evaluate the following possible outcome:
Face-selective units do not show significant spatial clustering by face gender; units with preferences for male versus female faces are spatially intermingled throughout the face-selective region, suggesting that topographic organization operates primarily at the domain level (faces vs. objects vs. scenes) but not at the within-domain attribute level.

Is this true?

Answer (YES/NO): NO